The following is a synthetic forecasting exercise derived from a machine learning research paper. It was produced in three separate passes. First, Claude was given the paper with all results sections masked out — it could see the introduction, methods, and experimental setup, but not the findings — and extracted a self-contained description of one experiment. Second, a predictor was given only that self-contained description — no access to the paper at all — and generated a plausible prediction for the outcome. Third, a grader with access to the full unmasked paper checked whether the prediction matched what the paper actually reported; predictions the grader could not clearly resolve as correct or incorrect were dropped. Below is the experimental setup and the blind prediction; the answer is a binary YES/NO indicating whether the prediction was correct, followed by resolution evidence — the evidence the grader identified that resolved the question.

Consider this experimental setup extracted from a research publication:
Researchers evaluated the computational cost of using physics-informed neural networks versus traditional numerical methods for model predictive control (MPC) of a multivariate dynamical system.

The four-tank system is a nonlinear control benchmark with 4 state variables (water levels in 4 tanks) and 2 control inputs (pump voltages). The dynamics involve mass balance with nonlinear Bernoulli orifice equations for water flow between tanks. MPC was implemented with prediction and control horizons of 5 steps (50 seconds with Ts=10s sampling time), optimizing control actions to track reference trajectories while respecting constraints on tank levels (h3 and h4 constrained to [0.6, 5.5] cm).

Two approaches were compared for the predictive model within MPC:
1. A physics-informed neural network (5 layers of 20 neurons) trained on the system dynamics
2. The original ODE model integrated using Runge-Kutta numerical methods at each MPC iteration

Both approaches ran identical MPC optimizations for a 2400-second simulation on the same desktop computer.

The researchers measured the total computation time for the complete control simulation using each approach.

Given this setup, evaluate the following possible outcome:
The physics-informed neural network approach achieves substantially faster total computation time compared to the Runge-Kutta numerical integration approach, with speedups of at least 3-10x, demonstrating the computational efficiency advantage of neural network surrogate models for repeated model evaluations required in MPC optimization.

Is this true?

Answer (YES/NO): NO